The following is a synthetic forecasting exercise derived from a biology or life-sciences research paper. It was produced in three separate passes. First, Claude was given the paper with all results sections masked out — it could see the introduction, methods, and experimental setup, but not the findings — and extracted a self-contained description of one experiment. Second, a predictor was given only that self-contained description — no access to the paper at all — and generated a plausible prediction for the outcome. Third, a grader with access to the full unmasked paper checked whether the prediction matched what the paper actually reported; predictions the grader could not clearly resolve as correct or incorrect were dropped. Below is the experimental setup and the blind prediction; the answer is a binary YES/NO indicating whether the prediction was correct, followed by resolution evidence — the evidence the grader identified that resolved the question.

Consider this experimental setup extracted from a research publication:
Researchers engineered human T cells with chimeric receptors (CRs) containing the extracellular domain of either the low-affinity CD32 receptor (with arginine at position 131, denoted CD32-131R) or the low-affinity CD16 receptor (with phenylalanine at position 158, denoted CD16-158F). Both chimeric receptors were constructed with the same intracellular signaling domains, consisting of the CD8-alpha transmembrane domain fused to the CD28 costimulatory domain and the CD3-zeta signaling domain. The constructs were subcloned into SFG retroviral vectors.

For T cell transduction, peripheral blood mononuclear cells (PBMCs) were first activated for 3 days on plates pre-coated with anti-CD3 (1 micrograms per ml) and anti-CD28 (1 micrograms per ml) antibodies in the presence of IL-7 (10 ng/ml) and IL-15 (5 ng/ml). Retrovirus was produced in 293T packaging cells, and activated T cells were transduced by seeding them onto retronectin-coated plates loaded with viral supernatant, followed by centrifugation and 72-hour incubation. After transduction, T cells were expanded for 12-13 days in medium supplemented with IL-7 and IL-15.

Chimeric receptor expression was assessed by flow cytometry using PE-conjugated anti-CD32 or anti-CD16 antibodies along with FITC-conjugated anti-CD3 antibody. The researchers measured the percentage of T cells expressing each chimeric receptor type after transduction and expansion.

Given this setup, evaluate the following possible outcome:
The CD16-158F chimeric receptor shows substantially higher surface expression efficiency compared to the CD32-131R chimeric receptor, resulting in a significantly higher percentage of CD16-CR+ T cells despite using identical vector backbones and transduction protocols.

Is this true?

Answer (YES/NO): NO